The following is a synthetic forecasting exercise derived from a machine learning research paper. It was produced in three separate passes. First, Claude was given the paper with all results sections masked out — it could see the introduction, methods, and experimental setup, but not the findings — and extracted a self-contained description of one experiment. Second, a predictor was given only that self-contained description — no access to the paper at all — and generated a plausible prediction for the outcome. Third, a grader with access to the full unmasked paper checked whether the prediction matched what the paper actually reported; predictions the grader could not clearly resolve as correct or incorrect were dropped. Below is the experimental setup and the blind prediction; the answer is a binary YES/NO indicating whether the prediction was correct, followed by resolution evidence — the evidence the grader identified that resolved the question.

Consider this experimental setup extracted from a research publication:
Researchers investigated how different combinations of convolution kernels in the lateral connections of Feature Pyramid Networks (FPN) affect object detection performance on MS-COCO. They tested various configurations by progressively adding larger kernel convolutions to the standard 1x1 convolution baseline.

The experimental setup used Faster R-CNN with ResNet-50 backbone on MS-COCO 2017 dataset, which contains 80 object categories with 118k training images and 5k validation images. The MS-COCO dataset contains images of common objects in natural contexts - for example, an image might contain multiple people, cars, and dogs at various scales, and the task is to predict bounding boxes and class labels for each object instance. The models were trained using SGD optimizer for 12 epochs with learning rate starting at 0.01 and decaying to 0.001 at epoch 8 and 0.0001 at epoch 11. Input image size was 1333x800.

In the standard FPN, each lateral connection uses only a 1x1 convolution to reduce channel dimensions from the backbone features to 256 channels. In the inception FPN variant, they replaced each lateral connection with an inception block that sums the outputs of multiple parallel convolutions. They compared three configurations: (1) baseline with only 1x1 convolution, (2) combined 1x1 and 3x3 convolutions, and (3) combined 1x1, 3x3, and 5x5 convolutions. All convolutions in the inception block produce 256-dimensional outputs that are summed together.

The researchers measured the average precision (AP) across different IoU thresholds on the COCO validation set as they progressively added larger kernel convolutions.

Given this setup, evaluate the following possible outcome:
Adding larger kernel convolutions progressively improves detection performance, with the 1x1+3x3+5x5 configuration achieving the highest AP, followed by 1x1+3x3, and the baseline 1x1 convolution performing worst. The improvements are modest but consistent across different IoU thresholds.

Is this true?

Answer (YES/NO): YES